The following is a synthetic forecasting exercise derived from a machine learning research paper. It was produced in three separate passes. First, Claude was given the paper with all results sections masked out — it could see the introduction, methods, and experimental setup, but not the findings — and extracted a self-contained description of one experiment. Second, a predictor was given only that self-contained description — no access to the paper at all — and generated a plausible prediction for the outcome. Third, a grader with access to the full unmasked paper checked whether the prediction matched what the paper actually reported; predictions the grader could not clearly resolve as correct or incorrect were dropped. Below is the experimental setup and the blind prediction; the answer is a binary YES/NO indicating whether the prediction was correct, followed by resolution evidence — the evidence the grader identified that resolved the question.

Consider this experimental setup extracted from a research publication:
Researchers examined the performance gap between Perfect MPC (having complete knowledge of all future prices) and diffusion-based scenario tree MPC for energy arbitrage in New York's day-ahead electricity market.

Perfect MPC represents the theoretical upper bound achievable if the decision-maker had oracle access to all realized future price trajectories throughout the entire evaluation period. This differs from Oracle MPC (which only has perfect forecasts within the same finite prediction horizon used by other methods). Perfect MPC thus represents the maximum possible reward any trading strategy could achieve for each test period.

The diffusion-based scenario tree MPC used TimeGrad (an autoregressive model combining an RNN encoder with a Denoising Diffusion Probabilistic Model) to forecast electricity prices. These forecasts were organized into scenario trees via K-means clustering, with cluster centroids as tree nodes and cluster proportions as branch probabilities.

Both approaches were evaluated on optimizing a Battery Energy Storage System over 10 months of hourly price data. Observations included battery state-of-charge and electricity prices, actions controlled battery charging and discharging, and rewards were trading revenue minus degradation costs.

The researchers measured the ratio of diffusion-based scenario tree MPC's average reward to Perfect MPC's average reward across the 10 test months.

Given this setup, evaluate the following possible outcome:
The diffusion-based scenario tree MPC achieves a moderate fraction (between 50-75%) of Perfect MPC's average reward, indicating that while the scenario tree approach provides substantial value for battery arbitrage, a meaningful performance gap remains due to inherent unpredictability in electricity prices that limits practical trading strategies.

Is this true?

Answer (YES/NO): NO